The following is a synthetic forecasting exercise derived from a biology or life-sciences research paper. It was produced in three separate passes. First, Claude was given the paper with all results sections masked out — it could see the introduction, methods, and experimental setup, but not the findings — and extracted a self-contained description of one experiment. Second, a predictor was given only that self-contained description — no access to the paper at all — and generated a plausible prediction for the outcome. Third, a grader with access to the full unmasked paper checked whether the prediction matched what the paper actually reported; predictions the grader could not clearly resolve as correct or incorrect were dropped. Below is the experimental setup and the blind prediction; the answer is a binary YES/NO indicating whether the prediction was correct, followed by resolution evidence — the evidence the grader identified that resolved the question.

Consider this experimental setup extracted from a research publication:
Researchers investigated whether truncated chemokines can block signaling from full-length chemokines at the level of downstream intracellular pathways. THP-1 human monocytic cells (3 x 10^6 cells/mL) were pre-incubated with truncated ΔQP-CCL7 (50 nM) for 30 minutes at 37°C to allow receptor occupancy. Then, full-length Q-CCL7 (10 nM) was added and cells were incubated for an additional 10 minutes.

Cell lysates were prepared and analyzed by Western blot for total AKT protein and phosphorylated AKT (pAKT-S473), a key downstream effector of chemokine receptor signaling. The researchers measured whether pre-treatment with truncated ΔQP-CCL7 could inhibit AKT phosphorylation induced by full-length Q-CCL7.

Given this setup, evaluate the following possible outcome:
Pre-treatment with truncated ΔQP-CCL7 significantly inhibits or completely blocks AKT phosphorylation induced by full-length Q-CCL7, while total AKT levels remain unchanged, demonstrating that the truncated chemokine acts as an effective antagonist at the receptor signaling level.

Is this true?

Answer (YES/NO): YES